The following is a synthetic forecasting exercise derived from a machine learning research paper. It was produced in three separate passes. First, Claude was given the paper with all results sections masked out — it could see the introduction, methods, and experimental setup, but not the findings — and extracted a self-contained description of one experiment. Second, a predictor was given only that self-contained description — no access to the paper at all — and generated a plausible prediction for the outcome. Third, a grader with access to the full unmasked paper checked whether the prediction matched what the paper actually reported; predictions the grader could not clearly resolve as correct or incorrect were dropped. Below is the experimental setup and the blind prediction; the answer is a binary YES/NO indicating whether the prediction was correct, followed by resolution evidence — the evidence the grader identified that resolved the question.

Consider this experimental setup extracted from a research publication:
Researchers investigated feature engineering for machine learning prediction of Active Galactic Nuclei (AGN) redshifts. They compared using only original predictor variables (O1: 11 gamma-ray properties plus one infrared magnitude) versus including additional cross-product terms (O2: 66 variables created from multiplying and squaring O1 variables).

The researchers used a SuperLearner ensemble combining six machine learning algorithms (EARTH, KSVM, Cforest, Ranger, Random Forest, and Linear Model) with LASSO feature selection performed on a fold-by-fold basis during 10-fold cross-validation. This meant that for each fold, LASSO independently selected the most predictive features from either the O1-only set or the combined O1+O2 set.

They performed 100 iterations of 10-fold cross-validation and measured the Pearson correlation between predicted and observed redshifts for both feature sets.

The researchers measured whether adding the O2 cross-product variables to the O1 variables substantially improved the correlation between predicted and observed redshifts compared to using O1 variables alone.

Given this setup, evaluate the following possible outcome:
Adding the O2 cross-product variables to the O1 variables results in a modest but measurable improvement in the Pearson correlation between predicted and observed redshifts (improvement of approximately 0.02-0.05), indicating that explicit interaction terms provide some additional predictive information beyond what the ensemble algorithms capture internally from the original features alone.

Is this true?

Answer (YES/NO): NO